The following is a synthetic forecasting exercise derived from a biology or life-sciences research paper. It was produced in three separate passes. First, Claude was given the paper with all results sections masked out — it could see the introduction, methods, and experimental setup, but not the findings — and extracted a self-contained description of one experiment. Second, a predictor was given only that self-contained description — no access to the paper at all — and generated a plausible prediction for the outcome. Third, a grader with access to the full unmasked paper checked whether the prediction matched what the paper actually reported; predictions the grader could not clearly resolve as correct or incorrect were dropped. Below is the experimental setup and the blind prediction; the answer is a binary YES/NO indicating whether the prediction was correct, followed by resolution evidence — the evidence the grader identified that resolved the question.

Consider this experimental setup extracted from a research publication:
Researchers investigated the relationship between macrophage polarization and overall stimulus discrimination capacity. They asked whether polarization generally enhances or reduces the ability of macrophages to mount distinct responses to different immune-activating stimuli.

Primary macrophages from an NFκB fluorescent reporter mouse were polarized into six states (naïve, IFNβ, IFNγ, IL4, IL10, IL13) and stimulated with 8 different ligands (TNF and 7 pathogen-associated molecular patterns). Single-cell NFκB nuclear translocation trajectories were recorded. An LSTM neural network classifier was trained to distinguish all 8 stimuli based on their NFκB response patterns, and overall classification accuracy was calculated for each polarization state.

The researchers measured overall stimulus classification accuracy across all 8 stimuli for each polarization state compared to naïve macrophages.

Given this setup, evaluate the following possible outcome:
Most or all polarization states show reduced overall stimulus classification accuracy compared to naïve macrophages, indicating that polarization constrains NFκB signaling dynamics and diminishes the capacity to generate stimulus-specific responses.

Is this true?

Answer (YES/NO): YES